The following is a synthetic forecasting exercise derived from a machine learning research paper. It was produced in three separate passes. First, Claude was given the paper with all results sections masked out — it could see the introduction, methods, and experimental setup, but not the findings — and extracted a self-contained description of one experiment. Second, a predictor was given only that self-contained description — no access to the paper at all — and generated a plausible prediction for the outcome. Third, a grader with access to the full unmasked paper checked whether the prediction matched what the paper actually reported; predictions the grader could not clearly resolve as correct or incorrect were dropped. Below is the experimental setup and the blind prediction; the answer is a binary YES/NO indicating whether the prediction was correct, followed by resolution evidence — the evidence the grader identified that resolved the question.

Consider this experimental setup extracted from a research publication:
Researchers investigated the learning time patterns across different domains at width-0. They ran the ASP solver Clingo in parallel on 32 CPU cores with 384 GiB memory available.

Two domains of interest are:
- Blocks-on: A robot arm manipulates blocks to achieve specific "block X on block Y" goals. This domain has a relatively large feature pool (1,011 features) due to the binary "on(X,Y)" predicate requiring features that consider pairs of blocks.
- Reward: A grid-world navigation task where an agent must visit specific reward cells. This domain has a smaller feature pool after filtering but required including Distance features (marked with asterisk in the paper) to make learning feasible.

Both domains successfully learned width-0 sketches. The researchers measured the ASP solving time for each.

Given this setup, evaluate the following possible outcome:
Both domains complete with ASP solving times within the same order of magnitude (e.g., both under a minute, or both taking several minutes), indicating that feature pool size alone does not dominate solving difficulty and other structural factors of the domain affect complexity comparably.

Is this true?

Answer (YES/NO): NO